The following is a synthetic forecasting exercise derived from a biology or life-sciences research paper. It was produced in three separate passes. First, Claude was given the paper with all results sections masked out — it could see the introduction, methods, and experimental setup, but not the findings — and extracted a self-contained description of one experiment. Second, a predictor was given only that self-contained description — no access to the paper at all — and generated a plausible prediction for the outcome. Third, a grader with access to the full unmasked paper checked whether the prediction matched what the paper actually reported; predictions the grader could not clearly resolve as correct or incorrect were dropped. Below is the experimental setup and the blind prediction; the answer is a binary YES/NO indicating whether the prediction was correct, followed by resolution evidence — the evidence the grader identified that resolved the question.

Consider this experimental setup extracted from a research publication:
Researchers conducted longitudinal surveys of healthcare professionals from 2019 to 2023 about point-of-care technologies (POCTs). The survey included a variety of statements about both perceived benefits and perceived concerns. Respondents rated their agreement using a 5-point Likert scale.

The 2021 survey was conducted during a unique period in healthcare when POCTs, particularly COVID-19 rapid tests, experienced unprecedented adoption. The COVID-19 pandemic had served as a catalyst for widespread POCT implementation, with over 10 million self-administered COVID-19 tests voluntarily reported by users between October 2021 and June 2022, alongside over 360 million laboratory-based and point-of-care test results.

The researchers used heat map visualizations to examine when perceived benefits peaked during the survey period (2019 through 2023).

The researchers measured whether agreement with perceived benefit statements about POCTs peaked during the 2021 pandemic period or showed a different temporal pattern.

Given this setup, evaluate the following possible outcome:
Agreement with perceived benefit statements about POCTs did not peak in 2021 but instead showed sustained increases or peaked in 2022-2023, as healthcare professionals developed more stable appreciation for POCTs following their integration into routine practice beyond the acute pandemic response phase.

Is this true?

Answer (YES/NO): NO